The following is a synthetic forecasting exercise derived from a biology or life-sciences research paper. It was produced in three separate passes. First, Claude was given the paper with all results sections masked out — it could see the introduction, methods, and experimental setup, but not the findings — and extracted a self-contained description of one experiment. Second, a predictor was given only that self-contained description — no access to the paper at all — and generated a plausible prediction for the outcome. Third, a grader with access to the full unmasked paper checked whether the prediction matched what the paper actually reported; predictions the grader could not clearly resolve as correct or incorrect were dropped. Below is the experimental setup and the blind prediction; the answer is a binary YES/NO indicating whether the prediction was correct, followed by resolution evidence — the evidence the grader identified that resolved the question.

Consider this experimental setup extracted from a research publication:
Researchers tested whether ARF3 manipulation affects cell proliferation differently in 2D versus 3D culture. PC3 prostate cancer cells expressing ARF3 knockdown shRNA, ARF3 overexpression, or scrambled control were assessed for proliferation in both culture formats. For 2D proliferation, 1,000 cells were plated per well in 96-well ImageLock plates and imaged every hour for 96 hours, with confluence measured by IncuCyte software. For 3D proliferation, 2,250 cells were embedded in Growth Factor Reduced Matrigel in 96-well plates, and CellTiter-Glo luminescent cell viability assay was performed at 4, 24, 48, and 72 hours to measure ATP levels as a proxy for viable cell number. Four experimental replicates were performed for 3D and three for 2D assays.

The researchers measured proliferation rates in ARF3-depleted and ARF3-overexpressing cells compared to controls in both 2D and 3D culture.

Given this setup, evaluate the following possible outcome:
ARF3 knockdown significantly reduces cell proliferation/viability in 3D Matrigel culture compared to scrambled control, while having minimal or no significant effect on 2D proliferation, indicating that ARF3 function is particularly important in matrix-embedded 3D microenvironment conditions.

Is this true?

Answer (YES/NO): NO